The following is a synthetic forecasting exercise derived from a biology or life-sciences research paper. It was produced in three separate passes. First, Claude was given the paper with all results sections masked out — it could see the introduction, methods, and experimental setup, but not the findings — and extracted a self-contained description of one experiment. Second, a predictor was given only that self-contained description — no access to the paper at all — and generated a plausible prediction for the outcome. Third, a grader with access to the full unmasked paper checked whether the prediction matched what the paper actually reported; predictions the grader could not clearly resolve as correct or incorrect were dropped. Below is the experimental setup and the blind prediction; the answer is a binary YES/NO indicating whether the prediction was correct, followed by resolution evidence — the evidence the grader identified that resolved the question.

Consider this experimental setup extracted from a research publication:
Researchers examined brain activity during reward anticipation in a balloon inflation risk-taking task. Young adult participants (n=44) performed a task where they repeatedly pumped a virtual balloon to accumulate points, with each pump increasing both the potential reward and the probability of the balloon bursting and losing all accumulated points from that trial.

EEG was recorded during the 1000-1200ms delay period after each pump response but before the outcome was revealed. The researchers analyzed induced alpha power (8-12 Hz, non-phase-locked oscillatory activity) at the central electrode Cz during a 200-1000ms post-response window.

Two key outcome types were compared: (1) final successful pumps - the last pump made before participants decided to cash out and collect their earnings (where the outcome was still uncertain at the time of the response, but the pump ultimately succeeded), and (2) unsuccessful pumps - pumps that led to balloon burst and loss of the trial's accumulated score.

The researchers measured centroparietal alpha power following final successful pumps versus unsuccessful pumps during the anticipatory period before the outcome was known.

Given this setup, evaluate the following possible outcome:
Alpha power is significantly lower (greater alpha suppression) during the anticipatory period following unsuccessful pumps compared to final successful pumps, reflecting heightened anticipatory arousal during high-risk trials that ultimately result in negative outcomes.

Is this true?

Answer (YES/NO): NO